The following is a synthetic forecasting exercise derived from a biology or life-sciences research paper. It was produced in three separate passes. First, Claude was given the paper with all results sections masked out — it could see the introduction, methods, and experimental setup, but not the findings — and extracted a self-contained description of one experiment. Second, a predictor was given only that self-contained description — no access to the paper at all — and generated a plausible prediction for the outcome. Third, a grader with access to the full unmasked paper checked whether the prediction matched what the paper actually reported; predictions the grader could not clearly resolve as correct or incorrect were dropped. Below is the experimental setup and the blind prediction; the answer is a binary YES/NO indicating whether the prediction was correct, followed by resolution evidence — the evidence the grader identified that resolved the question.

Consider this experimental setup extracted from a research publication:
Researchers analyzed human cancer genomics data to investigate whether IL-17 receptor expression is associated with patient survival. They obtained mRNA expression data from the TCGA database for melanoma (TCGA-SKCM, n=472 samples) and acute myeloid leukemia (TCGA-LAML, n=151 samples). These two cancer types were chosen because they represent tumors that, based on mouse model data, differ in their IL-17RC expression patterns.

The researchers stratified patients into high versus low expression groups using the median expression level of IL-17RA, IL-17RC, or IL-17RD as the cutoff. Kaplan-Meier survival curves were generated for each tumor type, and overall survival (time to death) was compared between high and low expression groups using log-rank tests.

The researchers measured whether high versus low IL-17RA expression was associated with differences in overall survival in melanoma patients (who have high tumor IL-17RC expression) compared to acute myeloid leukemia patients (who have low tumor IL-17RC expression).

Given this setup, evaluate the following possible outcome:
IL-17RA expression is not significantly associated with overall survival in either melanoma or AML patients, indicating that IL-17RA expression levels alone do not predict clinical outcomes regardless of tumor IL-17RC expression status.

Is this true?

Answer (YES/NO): NO